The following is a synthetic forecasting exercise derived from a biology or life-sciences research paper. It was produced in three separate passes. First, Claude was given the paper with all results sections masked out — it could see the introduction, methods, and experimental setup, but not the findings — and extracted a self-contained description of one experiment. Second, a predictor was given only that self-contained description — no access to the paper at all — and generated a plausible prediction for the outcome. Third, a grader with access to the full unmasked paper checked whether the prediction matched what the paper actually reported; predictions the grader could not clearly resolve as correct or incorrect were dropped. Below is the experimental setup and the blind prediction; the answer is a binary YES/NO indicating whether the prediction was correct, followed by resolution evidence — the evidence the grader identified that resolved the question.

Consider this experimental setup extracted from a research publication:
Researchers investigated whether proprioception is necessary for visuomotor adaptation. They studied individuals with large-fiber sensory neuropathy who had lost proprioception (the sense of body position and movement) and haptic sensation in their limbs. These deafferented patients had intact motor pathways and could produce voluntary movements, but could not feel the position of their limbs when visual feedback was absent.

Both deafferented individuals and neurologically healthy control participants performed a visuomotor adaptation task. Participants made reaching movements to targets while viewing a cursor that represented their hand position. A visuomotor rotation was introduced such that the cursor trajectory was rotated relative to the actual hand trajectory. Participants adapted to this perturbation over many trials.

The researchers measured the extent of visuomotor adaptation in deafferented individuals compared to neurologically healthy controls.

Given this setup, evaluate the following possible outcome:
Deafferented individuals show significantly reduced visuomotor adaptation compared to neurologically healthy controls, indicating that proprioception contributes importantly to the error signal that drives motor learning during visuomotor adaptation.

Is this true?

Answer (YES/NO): NO